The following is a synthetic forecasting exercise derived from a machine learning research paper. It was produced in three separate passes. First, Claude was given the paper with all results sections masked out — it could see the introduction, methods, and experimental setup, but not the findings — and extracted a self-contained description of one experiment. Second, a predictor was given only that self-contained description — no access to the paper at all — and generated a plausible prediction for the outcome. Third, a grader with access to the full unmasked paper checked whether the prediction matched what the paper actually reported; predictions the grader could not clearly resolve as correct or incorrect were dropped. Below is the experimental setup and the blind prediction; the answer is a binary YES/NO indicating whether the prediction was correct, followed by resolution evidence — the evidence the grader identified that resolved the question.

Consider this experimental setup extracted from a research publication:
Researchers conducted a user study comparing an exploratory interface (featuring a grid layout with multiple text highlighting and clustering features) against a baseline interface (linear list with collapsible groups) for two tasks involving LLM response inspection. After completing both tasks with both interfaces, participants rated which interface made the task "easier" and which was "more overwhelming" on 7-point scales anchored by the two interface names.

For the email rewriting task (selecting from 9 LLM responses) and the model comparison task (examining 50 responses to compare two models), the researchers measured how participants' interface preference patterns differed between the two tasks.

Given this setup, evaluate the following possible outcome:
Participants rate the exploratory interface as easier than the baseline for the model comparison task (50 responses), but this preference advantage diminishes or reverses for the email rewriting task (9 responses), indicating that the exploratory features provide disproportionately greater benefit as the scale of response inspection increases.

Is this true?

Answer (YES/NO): YES